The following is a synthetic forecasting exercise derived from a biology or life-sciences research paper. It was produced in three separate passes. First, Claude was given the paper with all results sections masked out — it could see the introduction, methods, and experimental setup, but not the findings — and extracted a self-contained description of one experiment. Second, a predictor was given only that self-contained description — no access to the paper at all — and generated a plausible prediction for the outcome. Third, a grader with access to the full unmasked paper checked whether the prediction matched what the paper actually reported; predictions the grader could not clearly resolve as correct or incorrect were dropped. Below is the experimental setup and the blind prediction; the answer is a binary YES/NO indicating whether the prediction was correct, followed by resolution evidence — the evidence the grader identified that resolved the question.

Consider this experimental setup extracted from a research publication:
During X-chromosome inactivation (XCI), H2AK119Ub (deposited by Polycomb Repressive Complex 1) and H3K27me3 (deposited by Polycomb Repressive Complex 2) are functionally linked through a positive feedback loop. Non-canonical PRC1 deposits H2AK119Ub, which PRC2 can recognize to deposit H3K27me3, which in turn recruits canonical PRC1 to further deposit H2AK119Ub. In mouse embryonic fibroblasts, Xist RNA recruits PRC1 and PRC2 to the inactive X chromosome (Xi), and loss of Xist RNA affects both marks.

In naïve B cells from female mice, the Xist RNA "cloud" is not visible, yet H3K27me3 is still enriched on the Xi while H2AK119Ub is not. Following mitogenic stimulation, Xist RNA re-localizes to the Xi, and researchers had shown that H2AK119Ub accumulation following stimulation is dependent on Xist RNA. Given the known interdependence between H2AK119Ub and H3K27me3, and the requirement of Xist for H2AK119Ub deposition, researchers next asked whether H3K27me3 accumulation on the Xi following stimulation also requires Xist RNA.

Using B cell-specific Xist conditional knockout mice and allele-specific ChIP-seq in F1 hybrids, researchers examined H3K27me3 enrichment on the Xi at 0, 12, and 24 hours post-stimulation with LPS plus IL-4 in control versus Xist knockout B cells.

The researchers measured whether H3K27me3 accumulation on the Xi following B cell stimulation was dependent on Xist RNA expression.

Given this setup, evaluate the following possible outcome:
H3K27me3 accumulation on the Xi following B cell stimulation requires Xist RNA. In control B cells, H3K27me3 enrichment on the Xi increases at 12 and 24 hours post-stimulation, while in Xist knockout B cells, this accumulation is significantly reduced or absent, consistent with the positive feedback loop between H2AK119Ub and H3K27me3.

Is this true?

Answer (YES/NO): NO